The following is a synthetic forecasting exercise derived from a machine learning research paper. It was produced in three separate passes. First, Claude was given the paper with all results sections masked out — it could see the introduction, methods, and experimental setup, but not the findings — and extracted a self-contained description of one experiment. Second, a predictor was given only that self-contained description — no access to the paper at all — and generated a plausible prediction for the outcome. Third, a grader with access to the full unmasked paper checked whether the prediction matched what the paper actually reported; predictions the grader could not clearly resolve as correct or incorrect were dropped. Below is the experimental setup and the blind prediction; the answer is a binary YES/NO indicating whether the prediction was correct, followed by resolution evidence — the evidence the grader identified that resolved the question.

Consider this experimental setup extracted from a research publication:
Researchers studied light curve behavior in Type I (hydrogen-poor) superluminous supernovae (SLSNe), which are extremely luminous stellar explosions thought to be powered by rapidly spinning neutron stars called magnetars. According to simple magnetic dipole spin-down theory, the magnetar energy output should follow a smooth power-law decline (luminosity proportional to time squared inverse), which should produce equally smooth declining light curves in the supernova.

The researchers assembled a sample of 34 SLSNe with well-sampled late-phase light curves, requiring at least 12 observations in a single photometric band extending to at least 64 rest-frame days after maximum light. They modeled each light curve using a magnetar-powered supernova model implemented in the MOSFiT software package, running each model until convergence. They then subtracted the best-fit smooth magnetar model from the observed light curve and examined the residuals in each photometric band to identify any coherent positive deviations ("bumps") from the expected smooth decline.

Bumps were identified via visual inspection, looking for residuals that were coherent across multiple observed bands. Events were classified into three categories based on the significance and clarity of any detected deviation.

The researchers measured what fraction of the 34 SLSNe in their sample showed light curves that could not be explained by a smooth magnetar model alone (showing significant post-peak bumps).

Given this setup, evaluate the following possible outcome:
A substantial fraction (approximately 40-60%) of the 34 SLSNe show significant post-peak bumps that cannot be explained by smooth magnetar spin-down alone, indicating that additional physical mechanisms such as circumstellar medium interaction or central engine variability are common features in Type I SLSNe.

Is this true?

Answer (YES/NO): YES